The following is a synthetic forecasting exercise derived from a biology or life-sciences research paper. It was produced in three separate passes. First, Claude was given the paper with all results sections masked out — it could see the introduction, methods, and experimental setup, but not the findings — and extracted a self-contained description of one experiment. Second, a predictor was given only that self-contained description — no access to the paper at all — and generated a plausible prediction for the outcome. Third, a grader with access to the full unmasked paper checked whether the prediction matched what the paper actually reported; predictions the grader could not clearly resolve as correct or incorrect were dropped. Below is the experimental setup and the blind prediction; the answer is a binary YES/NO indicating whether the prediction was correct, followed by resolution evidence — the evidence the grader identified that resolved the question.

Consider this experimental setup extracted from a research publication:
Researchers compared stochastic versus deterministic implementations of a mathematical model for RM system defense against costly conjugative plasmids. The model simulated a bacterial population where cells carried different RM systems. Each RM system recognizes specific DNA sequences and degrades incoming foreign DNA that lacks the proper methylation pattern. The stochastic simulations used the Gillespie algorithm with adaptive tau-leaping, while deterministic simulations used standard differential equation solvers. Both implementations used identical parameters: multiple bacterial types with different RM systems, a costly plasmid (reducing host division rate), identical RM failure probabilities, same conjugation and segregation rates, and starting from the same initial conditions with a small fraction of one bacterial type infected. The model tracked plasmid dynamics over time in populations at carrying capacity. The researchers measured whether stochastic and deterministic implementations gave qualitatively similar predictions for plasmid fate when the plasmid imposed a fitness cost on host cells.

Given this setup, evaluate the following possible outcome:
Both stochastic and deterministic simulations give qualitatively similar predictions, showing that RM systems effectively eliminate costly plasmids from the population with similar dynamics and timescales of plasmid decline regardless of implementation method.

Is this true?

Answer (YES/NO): NO